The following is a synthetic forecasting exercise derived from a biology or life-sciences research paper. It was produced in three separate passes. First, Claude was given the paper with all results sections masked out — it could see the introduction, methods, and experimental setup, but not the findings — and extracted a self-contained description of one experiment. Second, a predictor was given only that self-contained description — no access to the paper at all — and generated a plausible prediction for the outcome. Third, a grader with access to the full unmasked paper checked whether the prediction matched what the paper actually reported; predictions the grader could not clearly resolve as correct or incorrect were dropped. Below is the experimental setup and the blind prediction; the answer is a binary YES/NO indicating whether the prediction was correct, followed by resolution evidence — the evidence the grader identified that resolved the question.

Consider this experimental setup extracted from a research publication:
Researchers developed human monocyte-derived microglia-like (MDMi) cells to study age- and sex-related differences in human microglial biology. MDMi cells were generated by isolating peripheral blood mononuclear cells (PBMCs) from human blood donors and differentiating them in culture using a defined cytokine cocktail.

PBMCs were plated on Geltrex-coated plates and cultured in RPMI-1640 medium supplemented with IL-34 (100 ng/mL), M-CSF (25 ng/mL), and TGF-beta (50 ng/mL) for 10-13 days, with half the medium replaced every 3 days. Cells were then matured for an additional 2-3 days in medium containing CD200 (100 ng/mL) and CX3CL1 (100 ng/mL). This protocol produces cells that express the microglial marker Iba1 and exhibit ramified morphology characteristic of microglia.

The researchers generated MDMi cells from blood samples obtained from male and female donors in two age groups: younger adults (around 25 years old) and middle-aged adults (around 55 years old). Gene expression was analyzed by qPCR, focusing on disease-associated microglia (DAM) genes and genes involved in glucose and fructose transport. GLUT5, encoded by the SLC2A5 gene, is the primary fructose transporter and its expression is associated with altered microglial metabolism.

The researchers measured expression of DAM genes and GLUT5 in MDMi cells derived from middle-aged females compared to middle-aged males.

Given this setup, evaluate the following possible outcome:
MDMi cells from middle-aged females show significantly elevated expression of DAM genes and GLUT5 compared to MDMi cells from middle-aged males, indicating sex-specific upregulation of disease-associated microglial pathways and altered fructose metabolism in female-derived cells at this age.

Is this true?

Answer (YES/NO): NO